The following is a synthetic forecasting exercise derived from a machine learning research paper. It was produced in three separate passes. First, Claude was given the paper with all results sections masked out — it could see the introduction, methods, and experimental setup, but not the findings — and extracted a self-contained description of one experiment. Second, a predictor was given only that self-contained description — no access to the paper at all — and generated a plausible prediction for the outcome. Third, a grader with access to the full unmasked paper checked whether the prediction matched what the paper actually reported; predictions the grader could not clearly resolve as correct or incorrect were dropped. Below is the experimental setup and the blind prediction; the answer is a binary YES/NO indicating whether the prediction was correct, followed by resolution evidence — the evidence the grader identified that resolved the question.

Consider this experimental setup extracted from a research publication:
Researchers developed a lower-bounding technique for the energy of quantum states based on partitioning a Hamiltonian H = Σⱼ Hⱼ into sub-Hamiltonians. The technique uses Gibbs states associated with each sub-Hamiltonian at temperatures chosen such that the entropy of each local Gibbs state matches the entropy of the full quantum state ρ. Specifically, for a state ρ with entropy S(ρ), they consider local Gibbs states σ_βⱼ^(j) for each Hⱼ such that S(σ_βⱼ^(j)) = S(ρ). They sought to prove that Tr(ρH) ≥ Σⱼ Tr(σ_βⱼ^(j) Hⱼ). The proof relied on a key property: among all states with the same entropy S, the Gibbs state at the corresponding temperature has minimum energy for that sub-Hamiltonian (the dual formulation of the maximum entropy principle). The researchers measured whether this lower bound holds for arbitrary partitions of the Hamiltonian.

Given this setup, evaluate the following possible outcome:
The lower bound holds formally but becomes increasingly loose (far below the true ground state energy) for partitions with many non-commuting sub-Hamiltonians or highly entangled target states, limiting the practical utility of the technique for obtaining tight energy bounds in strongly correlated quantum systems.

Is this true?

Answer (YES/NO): NO